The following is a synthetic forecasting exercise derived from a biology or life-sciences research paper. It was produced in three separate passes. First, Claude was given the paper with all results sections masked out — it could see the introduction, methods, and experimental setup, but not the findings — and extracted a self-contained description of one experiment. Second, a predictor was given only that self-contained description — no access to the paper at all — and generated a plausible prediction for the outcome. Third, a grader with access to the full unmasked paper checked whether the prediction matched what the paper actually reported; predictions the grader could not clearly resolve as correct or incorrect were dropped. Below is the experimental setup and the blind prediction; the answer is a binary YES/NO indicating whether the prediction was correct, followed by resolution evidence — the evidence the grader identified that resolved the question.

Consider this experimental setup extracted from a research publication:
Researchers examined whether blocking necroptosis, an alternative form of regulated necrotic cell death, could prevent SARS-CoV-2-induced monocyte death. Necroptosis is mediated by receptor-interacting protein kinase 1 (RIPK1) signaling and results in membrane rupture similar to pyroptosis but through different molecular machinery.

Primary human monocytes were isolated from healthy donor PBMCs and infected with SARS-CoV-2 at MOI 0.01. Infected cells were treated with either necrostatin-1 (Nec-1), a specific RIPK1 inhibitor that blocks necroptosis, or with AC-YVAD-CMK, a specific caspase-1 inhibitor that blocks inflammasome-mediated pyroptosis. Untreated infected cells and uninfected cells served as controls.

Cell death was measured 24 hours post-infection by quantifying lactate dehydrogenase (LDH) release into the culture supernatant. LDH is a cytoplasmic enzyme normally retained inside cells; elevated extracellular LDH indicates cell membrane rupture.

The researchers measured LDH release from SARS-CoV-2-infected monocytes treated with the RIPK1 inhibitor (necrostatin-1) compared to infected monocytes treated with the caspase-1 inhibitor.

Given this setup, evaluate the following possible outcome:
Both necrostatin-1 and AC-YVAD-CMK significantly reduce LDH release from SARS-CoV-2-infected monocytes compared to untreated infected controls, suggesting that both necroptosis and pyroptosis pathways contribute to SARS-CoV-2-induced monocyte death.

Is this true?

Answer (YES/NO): NO